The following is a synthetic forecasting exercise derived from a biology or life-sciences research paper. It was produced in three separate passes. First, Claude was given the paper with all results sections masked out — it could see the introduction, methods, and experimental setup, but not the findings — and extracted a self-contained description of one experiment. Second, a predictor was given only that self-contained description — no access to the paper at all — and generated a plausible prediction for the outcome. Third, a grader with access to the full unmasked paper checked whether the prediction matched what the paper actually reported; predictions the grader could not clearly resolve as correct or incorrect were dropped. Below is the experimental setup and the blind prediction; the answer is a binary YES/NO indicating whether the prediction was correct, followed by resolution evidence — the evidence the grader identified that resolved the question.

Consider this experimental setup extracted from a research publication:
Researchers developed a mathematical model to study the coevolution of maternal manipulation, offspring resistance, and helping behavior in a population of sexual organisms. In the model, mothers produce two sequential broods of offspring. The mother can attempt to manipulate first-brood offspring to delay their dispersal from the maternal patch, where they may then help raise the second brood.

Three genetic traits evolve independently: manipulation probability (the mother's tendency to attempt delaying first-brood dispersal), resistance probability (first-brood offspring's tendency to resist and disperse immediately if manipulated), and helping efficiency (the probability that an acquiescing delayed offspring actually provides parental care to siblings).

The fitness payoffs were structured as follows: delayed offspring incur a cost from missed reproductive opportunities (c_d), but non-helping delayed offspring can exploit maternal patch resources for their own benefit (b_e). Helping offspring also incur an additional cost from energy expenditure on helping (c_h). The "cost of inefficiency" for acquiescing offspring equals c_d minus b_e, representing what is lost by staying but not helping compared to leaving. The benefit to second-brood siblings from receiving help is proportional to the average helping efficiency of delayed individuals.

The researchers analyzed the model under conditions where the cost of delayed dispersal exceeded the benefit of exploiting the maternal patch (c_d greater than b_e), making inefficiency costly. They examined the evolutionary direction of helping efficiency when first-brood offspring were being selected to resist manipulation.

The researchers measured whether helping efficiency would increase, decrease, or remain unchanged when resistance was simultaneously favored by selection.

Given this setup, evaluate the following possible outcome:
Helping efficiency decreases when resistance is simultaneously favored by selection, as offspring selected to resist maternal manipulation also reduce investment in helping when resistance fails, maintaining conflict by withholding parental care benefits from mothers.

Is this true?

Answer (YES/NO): NO